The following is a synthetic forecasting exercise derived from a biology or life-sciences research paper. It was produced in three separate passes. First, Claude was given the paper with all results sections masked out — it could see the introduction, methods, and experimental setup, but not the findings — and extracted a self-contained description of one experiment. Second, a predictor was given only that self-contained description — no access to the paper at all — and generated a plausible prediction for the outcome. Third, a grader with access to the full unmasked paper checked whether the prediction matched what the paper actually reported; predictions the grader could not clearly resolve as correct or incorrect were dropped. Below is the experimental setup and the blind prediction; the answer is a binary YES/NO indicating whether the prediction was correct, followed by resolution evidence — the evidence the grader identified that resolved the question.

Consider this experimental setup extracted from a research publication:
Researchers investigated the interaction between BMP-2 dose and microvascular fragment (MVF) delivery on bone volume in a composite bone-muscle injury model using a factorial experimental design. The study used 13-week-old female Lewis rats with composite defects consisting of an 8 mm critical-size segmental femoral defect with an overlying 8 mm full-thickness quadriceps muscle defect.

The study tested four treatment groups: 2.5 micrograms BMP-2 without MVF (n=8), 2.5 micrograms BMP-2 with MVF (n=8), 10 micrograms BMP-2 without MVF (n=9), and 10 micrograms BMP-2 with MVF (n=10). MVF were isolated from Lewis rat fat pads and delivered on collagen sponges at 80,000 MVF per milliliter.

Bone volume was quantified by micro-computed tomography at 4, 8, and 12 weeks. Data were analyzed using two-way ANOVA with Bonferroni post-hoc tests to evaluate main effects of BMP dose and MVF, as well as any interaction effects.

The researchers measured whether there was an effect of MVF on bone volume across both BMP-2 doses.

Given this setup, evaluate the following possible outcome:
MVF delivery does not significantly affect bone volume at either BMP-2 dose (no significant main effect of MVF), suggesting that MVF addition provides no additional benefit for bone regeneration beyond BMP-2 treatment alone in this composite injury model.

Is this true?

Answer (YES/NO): YES